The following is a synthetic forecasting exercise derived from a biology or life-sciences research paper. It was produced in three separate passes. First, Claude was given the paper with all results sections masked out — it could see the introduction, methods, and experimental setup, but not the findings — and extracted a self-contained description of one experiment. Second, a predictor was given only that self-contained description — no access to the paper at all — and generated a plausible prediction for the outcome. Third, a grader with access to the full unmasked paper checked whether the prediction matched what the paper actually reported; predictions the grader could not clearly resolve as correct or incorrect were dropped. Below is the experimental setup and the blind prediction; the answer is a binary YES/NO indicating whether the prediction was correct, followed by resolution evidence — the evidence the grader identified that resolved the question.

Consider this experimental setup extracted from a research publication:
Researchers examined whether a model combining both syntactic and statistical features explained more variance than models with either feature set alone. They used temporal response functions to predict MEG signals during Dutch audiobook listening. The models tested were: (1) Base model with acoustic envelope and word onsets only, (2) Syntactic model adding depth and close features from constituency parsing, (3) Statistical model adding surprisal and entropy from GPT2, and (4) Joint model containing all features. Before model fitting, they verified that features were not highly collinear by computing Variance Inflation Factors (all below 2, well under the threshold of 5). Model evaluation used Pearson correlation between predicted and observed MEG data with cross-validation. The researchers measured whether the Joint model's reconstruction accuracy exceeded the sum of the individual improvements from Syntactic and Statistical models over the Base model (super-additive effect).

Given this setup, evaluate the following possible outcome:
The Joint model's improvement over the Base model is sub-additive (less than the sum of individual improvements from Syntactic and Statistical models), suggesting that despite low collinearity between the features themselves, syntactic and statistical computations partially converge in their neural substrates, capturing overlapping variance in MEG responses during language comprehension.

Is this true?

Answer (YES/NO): YES